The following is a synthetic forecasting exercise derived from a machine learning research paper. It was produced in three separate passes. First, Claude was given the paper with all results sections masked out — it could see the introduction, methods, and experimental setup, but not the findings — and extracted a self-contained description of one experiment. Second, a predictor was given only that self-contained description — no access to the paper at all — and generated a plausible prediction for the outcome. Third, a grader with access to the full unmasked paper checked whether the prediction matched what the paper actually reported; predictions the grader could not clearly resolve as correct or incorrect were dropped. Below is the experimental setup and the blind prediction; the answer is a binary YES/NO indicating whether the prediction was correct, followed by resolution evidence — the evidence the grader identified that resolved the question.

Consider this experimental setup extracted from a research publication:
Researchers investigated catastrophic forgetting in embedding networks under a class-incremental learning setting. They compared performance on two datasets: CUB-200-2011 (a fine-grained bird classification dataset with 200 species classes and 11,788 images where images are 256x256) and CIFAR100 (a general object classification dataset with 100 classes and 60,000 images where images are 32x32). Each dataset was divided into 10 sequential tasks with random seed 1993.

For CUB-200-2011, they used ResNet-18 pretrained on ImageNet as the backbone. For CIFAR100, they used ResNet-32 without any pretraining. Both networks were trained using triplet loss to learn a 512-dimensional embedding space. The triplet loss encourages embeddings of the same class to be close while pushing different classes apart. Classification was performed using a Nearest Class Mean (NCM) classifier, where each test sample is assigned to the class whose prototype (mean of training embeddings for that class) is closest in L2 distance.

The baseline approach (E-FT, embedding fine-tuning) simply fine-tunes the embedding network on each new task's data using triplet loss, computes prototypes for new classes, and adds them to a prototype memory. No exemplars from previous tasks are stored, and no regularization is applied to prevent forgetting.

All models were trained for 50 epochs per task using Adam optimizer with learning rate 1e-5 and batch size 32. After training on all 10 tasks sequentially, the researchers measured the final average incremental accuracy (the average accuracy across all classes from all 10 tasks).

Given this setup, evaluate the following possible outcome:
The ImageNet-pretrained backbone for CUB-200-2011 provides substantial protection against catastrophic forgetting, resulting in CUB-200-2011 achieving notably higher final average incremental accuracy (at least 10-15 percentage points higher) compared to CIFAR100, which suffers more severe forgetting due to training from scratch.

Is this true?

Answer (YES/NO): YES